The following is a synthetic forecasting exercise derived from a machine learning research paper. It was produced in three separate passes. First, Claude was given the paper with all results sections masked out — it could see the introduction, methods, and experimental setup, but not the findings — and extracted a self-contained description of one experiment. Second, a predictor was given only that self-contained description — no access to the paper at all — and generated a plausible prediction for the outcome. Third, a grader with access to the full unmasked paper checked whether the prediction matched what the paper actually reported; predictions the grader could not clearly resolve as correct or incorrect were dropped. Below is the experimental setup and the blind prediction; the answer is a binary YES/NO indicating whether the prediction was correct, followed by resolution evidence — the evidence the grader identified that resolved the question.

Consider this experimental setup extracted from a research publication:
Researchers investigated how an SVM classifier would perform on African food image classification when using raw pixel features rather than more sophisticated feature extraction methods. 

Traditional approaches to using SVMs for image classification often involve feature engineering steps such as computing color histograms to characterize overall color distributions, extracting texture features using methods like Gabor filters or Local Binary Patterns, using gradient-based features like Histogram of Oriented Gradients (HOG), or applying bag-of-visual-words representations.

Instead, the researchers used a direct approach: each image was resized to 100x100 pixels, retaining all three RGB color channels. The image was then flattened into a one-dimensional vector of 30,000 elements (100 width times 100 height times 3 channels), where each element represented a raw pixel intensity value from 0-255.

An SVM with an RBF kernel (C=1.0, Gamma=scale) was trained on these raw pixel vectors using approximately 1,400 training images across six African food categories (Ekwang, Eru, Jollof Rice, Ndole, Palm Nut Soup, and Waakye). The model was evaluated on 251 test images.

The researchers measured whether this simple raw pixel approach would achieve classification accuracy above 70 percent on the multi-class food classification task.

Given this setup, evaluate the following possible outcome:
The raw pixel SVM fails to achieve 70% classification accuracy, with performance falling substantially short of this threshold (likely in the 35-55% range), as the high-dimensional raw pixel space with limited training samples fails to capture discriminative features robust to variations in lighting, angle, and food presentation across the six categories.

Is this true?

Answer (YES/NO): NO